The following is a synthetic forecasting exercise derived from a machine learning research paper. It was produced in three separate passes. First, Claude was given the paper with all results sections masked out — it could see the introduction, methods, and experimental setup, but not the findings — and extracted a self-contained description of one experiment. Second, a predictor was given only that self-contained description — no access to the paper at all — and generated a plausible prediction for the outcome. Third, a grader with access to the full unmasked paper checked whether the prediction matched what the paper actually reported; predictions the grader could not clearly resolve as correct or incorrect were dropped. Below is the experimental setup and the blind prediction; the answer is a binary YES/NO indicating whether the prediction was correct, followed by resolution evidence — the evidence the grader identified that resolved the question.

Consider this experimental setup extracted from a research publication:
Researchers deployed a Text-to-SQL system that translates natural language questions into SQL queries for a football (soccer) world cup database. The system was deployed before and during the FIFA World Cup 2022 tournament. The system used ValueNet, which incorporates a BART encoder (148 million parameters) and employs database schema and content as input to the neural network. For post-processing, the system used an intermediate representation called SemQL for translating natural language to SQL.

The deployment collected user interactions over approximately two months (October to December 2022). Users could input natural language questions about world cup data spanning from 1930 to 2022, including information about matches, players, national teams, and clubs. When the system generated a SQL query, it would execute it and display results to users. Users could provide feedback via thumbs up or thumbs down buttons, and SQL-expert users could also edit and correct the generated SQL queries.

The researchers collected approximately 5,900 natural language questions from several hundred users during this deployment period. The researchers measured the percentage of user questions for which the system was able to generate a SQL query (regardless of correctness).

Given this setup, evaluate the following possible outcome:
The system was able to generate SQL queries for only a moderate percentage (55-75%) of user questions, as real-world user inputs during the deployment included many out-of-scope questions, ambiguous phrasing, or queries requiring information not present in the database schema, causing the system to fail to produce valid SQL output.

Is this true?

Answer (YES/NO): NO